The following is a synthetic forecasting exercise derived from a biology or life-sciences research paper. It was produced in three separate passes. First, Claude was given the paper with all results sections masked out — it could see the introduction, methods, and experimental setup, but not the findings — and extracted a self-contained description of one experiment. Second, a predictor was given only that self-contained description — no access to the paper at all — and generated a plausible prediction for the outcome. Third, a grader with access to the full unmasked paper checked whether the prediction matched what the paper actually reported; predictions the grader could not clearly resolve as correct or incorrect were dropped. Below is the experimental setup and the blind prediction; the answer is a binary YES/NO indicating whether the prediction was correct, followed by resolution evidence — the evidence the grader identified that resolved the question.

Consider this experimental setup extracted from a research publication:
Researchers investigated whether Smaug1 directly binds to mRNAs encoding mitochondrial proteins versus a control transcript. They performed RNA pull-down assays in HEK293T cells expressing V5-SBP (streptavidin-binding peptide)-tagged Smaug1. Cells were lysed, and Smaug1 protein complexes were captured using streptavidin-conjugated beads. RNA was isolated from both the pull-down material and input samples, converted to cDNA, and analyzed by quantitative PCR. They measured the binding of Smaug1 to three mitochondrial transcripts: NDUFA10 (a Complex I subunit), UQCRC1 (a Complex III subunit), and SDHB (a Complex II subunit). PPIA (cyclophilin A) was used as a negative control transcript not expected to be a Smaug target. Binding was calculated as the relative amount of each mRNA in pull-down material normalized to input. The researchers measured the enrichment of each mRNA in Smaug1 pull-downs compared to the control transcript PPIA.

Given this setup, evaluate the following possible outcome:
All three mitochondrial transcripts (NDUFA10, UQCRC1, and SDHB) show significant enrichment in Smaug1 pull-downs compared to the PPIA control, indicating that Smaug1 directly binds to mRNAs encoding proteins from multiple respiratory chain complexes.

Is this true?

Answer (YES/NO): NO